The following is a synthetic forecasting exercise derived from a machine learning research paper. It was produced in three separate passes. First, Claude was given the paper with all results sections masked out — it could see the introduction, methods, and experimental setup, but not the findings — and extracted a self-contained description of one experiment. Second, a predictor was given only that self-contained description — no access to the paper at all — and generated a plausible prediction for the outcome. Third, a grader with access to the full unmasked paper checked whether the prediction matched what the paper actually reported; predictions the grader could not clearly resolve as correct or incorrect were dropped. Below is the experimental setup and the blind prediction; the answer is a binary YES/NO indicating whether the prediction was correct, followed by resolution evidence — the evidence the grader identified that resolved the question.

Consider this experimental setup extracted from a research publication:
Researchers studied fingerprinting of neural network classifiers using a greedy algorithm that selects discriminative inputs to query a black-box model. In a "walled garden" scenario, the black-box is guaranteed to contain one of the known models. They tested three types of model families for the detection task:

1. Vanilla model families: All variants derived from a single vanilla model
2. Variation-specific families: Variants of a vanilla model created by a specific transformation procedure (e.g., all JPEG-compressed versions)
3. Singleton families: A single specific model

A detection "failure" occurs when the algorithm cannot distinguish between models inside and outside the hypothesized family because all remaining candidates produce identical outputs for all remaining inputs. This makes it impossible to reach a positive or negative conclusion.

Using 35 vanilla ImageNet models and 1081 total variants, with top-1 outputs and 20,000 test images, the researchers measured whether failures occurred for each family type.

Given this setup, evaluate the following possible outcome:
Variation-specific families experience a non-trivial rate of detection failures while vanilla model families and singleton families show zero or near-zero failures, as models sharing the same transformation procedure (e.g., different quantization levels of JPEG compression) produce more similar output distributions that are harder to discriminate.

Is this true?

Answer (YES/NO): NO